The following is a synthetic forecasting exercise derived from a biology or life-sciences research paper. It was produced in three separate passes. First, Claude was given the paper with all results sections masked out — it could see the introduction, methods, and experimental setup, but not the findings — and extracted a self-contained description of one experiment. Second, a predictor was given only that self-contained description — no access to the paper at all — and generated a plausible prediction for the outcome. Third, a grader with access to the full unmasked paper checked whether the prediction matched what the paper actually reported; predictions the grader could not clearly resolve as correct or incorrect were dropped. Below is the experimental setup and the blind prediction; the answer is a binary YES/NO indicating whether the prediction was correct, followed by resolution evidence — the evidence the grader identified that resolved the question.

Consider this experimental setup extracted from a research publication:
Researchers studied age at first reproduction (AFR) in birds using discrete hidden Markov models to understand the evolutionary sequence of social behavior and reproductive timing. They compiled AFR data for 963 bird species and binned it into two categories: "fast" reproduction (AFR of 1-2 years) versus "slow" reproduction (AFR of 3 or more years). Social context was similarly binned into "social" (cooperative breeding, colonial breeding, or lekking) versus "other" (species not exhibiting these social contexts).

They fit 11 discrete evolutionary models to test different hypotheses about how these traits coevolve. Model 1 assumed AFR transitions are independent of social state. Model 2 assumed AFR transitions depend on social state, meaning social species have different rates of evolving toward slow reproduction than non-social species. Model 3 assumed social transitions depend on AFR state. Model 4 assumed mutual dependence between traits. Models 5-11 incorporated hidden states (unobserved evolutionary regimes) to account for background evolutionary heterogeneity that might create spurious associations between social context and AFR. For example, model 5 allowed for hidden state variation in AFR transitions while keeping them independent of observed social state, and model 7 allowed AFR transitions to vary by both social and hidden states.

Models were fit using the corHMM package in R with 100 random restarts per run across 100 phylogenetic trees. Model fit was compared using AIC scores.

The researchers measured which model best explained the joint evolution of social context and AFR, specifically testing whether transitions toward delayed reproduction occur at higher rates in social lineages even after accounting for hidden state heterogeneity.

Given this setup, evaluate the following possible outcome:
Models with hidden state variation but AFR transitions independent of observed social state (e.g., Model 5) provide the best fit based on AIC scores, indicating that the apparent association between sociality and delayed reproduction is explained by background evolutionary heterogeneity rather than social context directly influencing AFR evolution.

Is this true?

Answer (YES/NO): NO